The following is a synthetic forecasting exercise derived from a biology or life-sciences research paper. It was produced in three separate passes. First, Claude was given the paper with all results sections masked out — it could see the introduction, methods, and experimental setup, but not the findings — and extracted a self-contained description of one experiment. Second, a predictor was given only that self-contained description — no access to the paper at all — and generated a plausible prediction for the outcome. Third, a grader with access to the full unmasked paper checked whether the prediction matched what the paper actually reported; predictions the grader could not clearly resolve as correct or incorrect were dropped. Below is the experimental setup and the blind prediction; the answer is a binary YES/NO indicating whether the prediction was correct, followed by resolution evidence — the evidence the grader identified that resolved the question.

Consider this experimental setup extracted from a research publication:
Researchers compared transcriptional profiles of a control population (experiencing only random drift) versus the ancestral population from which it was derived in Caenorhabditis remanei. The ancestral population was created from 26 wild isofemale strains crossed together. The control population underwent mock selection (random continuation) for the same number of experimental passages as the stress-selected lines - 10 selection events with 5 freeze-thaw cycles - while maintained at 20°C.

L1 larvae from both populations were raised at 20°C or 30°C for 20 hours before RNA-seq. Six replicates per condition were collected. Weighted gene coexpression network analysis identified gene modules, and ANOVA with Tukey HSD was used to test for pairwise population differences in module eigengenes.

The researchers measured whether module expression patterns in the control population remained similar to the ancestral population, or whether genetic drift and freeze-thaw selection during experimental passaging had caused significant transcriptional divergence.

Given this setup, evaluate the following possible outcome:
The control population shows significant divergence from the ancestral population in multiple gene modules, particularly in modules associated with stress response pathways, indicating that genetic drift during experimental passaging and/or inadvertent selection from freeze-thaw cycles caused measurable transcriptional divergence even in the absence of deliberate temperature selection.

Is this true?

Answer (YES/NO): NO